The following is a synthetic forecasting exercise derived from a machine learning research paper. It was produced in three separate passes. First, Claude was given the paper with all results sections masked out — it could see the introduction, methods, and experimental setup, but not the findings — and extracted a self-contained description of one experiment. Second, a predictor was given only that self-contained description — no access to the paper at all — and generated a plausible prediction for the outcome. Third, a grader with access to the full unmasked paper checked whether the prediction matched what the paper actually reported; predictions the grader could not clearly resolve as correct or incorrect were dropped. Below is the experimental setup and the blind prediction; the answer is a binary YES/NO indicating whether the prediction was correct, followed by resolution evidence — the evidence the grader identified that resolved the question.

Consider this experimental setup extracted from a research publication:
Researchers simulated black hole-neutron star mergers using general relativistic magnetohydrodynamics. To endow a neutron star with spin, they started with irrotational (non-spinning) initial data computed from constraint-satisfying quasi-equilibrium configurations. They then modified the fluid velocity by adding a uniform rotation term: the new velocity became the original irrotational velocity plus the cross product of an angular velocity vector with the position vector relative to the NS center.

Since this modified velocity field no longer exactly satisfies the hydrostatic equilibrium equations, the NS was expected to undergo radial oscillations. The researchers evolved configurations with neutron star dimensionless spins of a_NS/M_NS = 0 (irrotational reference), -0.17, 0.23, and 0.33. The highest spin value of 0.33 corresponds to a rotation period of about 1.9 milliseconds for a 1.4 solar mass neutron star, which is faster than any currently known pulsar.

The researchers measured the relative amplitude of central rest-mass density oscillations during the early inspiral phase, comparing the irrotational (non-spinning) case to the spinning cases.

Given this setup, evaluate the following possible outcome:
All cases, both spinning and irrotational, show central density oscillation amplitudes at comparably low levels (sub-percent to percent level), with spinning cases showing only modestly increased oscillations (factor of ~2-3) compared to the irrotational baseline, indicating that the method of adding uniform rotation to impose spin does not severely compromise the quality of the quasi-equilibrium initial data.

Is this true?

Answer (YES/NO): NO